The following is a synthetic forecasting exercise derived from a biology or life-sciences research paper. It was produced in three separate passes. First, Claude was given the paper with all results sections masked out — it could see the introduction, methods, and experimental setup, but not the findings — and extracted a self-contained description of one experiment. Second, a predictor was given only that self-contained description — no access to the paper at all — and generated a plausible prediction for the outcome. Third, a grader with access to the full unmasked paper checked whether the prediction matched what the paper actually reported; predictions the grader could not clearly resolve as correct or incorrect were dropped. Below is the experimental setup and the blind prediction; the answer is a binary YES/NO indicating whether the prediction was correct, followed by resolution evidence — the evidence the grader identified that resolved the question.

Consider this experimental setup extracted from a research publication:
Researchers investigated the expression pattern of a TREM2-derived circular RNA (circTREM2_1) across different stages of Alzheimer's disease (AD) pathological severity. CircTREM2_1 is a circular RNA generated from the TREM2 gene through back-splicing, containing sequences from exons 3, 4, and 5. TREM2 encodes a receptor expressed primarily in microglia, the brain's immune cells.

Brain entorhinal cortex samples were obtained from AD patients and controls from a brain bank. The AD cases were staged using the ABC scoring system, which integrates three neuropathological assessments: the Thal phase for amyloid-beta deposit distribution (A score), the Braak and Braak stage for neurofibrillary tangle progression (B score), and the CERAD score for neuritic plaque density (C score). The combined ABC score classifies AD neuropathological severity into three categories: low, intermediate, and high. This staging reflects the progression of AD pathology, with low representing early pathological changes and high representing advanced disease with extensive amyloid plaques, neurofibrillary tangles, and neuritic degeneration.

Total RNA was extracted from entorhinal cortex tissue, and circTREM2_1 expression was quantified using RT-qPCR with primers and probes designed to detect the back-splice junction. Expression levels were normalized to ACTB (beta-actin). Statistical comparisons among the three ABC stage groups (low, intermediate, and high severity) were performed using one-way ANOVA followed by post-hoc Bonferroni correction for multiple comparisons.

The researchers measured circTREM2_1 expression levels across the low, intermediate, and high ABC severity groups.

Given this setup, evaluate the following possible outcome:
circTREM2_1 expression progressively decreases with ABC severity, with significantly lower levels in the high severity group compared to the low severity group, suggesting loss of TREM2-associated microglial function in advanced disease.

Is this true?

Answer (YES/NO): NO